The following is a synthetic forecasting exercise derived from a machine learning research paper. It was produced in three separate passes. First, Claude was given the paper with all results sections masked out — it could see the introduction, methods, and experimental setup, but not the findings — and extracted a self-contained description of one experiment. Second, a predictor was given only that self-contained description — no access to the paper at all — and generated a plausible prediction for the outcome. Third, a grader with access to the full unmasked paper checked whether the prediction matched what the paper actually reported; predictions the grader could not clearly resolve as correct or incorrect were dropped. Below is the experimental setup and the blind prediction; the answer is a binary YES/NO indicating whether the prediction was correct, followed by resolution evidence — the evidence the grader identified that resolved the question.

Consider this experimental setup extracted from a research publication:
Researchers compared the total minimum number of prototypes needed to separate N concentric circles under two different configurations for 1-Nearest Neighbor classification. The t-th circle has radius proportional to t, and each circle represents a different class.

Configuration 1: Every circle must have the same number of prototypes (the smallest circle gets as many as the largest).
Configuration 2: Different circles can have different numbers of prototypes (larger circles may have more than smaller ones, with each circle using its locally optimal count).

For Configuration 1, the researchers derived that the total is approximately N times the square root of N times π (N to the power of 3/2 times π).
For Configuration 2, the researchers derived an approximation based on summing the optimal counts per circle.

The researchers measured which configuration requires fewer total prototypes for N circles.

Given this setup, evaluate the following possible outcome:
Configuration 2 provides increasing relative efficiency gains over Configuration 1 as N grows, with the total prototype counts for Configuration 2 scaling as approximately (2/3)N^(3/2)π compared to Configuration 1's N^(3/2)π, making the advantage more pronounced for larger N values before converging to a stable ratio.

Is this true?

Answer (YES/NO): NO